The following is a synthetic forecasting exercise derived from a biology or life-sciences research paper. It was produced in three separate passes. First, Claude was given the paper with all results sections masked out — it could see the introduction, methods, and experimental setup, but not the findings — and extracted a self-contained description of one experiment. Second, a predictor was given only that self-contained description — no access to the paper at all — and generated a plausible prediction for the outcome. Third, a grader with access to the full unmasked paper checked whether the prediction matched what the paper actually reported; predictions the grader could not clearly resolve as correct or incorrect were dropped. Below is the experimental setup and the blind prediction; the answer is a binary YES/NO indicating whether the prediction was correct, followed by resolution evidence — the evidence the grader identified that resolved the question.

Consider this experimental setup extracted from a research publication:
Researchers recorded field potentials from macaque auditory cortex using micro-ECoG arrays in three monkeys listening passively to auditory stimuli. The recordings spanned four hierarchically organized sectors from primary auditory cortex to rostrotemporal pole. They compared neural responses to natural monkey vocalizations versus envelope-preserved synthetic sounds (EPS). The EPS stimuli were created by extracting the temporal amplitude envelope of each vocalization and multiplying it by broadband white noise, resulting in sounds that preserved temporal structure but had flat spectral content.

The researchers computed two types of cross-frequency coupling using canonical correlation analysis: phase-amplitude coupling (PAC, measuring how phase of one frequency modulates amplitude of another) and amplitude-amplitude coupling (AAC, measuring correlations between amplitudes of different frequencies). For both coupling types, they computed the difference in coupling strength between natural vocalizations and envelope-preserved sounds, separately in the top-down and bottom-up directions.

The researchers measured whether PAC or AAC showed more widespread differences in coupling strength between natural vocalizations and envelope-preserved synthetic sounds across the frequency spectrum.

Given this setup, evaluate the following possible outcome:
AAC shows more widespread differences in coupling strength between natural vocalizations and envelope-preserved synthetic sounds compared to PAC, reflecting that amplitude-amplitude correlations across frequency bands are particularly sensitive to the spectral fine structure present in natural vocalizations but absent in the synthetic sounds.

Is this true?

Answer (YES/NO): YES